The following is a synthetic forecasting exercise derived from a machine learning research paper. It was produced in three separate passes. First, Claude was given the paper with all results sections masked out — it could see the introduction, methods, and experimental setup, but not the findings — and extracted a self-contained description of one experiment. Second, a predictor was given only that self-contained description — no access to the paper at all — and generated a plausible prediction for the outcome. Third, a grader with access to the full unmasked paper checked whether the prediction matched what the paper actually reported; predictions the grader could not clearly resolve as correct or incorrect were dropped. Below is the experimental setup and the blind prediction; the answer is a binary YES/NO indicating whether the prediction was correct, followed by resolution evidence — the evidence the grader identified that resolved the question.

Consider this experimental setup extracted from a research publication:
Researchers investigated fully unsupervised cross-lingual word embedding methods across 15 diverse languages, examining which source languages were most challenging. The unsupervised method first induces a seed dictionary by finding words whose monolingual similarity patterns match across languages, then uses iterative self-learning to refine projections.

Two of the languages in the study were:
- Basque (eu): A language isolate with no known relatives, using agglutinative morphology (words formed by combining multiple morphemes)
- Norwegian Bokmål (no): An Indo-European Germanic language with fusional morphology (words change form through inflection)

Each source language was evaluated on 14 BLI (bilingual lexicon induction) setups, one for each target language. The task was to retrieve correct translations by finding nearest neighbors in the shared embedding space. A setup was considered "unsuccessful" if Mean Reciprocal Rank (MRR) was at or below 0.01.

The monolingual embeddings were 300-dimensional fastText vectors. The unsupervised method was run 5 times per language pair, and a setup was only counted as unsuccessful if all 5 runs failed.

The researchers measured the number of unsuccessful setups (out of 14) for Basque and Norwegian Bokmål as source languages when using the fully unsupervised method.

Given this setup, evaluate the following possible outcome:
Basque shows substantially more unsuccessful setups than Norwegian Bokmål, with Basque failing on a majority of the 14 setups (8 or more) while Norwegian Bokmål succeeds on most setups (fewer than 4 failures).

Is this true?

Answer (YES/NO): YES